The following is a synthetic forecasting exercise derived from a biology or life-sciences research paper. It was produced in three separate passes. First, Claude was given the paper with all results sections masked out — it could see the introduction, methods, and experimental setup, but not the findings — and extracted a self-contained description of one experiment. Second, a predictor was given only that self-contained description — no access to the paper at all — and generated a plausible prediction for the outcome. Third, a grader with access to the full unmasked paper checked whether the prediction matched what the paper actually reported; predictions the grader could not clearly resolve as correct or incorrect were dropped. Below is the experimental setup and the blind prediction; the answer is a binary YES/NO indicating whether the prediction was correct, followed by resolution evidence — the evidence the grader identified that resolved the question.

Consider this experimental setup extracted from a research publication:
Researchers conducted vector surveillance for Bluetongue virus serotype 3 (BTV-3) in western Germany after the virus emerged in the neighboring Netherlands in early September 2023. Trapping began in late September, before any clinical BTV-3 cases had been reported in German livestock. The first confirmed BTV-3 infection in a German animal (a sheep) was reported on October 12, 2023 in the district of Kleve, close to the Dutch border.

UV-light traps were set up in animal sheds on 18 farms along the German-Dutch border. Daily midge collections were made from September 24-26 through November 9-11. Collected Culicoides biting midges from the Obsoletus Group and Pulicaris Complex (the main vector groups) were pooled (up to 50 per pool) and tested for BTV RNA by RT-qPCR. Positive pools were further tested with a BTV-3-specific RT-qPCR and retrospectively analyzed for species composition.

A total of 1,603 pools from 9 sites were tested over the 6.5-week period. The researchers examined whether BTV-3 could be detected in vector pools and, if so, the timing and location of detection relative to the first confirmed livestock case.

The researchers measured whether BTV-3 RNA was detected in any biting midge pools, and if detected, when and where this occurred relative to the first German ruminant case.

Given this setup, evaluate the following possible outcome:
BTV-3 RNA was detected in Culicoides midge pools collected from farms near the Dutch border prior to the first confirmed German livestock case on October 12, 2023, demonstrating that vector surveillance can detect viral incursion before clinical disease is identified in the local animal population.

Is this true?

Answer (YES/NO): NO